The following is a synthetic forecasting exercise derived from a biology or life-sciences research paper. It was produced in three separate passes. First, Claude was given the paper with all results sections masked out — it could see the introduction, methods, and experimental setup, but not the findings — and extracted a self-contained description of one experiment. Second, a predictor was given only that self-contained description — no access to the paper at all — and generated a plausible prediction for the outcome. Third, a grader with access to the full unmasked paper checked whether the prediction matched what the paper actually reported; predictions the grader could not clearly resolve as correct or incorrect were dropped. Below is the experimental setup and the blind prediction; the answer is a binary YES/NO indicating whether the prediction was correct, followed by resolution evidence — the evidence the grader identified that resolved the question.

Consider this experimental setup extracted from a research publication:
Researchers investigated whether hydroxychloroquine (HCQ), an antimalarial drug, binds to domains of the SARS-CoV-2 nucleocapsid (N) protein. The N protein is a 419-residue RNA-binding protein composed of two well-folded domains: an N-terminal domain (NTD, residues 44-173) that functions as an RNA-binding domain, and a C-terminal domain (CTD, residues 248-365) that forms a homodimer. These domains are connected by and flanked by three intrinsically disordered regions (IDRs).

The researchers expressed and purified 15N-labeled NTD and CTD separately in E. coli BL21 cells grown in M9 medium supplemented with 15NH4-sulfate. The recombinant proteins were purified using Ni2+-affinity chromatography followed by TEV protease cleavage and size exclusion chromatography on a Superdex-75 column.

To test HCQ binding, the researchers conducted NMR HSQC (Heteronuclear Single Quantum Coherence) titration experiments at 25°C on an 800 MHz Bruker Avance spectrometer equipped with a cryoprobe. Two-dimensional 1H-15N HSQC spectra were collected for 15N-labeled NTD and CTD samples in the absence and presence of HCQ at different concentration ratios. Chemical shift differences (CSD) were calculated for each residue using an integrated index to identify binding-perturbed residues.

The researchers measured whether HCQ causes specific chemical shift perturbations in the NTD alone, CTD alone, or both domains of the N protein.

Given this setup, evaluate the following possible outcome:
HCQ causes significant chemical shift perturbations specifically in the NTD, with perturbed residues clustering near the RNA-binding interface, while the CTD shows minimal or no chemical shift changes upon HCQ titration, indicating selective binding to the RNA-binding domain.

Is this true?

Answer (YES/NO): NO